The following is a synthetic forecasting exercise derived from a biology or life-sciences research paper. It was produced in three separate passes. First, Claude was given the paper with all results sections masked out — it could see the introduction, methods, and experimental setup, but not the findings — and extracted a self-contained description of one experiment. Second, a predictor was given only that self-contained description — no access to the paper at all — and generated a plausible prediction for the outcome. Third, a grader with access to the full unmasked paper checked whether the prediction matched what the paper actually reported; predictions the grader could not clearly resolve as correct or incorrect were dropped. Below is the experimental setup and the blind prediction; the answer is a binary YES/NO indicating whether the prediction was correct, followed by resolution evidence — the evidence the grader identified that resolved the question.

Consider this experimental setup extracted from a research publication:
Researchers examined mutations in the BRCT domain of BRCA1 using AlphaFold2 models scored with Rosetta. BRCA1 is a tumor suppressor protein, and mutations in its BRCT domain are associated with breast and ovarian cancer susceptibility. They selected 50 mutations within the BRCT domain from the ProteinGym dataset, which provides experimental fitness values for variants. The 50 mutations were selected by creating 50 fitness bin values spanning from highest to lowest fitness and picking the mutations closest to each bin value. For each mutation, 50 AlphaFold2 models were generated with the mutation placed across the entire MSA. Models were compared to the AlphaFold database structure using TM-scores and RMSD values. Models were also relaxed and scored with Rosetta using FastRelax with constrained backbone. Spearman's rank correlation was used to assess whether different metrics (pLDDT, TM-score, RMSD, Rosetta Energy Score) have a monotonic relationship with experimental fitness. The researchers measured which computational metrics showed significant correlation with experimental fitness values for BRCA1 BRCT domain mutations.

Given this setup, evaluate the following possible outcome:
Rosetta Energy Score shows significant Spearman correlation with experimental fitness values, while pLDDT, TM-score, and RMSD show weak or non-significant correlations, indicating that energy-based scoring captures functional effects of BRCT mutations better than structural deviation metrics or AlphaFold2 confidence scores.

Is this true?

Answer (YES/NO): YES